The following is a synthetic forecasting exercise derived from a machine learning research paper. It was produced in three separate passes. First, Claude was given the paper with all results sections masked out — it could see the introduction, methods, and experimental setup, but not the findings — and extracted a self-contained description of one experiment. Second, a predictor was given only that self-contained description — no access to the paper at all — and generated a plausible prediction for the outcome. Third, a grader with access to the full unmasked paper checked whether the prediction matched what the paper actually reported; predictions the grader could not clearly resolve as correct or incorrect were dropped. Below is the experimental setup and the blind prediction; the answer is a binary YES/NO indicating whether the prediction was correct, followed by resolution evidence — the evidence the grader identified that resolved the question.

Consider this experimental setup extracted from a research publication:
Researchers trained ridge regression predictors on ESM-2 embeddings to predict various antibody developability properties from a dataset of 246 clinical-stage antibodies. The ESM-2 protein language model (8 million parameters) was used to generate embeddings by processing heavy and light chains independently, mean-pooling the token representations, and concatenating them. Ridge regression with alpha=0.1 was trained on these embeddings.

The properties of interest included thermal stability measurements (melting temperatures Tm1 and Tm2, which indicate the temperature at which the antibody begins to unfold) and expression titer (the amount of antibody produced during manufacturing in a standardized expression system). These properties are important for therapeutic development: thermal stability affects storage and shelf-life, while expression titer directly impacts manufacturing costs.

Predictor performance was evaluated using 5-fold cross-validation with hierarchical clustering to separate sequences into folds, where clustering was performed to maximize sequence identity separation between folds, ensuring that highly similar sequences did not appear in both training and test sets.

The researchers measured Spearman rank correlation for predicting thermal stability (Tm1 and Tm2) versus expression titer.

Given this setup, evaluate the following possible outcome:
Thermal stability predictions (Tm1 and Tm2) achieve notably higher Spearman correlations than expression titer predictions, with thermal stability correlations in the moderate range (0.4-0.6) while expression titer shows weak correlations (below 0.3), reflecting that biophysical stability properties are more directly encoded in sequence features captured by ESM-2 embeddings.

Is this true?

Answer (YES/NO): NO